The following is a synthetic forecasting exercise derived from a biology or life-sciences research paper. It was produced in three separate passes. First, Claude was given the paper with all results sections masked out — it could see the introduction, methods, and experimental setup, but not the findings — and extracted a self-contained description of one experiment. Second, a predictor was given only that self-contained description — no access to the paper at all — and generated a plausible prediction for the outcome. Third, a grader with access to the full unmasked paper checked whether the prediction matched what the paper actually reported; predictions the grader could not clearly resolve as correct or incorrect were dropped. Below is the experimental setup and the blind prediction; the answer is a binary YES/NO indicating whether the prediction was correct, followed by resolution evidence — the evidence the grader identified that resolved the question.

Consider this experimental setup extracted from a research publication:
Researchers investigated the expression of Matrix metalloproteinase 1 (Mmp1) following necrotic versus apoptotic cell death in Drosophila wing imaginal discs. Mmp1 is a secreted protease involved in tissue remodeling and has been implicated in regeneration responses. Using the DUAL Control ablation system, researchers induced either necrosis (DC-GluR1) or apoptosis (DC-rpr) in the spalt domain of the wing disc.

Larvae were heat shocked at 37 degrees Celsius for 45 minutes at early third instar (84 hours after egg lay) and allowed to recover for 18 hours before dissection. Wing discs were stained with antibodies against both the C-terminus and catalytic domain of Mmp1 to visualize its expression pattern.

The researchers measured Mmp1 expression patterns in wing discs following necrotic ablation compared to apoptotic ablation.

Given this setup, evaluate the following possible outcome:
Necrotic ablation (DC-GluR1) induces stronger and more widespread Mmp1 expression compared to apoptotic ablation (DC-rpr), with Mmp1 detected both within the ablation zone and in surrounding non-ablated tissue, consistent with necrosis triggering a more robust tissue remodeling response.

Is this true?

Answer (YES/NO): NO